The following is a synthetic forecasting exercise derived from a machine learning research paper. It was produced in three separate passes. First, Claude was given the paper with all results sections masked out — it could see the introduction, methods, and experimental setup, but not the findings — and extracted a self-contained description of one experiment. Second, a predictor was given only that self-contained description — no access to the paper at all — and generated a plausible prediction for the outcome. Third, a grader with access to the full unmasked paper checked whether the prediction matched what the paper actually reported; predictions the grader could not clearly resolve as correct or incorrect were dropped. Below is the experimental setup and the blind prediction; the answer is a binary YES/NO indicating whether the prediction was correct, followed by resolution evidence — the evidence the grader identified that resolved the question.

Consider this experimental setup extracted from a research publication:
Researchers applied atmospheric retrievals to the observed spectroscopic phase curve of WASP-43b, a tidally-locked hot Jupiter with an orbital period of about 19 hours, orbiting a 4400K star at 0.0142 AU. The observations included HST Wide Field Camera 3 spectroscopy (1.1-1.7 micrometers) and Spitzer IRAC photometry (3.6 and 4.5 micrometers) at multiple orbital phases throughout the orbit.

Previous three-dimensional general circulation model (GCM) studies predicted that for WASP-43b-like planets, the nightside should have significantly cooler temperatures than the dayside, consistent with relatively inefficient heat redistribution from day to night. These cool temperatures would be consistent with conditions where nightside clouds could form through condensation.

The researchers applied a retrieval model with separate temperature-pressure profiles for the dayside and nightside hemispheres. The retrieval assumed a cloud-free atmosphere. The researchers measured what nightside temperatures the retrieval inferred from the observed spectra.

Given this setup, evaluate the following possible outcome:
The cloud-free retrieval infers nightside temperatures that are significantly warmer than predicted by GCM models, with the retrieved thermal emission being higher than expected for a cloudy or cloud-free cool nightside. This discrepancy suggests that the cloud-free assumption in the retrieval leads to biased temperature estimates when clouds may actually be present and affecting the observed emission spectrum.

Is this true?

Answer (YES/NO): NO